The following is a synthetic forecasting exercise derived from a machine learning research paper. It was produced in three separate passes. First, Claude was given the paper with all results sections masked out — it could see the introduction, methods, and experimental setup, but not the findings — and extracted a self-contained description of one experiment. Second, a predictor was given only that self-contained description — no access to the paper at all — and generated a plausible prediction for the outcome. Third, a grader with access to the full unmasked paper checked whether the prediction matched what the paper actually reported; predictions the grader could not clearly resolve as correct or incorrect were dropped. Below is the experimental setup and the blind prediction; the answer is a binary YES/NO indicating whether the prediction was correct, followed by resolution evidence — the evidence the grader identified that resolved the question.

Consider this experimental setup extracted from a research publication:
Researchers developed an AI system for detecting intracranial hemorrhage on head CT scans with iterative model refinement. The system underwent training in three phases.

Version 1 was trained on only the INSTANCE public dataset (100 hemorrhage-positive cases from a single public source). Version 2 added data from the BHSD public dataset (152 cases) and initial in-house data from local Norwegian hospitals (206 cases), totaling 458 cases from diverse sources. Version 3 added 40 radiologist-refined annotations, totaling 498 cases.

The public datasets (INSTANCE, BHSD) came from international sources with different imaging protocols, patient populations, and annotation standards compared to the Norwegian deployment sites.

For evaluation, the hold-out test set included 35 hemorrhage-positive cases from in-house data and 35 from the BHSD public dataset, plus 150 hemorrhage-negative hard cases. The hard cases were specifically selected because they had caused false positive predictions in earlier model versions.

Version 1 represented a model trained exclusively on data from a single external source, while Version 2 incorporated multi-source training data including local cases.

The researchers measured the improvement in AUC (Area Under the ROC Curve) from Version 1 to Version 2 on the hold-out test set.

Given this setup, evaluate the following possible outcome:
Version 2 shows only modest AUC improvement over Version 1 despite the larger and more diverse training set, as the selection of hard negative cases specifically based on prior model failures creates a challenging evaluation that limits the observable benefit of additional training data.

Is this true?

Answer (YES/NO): NO